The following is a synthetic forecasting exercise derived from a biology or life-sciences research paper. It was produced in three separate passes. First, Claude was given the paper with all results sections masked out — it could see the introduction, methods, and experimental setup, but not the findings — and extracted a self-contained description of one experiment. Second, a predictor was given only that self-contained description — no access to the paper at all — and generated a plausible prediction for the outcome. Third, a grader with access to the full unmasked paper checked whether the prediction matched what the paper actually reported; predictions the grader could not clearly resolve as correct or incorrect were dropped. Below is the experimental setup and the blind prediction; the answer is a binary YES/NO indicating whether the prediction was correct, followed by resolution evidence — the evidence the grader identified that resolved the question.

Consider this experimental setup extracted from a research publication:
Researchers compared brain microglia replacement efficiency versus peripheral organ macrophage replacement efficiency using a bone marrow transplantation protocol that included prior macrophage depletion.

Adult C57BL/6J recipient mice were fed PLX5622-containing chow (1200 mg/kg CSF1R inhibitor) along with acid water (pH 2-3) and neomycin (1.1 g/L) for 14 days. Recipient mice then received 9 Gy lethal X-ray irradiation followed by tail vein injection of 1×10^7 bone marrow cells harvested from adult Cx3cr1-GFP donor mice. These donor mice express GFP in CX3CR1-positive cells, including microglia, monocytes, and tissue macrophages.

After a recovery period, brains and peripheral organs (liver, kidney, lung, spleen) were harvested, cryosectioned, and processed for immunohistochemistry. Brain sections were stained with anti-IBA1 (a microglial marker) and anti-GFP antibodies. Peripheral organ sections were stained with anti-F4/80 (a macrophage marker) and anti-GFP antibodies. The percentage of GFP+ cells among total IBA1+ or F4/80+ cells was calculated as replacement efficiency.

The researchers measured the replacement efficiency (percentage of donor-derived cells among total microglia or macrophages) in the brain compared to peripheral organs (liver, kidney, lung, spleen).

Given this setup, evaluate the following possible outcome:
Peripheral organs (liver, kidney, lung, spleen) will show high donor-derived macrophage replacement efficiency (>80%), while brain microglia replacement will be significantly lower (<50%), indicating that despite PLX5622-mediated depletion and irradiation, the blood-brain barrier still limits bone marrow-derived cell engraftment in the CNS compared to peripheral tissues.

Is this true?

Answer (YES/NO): NO